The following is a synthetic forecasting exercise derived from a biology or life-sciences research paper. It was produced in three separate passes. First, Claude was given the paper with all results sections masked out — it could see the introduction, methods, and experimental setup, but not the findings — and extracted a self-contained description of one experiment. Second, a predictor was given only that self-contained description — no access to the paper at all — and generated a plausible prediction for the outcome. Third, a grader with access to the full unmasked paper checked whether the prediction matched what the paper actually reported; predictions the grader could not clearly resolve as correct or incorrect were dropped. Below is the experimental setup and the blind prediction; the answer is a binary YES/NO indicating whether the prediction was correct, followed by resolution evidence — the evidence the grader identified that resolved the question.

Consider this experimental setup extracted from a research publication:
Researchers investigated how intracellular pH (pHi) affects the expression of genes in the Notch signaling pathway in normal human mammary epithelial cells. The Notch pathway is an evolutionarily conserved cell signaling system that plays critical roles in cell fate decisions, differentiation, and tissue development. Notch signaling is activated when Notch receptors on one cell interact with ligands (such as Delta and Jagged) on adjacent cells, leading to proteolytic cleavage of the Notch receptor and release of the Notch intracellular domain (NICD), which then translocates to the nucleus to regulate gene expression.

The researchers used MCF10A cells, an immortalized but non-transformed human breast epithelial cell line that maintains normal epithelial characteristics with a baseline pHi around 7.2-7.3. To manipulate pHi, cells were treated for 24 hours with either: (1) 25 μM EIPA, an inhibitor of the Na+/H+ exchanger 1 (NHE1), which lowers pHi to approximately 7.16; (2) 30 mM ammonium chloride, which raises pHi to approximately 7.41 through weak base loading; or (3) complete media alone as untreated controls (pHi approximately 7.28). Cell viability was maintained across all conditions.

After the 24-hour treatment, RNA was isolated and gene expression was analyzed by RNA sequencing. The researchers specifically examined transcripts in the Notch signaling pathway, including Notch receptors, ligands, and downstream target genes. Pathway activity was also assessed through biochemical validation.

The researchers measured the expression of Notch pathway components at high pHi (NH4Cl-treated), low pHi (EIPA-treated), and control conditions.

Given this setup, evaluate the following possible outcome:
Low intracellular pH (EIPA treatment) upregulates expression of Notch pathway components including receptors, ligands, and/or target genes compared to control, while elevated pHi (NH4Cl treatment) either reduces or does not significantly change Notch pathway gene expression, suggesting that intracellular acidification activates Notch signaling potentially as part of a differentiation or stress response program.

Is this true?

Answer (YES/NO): NO